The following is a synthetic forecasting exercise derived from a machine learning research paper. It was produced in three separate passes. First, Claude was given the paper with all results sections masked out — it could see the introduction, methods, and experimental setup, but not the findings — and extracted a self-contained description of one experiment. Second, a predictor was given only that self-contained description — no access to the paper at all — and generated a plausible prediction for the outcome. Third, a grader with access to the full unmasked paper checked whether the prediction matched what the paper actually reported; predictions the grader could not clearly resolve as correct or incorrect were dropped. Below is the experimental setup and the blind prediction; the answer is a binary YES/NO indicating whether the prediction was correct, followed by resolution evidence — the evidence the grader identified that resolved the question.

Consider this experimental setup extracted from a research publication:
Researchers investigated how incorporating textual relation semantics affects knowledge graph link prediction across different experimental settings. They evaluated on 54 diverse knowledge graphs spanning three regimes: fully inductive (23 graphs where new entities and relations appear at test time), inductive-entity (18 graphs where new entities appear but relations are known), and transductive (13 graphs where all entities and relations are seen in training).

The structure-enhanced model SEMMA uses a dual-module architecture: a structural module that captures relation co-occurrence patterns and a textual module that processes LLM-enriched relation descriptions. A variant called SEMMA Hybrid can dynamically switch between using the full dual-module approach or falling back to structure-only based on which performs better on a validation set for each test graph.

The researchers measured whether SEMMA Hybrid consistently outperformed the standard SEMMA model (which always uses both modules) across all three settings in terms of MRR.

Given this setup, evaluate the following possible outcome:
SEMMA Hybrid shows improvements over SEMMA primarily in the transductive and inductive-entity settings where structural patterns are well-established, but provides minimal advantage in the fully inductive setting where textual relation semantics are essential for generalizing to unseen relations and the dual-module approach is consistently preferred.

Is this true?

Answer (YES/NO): NO